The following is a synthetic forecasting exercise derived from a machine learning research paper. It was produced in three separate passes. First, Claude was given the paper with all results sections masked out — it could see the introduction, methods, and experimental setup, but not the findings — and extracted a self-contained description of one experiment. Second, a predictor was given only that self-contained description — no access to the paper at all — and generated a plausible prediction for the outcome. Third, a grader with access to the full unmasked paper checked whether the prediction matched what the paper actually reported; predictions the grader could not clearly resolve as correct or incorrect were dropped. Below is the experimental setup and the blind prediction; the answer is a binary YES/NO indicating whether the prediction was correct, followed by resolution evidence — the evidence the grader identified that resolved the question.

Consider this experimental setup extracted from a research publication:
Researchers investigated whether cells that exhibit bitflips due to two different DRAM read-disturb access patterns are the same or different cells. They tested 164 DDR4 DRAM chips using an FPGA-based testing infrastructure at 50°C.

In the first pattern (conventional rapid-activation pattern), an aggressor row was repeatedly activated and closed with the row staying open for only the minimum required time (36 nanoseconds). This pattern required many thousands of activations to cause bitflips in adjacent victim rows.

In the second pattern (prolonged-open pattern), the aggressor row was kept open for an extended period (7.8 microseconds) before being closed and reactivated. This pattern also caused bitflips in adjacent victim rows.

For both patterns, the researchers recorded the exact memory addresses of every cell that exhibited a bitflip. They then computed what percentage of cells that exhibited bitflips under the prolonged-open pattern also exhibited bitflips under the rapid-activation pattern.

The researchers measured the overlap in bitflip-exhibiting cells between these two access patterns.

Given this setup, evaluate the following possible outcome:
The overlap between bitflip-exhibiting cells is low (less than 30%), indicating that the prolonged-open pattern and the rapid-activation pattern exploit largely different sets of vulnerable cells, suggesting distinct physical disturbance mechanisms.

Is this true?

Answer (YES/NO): YES